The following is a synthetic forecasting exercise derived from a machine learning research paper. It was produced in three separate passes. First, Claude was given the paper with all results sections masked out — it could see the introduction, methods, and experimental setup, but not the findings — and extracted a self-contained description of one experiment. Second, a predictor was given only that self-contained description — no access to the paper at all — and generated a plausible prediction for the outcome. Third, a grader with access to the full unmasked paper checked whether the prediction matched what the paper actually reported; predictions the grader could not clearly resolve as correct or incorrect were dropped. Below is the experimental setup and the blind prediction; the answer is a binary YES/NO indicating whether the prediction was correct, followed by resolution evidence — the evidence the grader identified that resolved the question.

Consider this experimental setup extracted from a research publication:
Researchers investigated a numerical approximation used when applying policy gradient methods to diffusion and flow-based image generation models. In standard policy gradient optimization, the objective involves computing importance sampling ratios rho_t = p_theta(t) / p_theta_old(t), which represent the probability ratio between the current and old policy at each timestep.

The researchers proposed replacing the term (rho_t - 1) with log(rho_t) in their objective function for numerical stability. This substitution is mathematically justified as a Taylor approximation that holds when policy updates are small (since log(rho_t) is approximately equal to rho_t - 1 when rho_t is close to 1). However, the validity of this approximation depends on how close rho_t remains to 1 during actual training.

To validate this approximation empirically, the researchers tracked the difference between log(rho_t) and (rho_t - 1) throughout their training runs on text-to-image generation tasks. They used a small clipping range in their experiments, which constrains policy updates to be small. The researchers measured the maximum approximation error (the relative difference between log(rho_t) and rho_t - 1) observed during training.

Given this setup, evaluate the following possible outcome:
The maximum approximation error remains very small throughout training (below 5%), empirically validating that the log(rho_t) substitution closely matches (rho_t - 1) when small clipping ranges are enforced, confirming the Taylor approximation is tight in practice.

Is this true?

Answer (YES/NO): YES